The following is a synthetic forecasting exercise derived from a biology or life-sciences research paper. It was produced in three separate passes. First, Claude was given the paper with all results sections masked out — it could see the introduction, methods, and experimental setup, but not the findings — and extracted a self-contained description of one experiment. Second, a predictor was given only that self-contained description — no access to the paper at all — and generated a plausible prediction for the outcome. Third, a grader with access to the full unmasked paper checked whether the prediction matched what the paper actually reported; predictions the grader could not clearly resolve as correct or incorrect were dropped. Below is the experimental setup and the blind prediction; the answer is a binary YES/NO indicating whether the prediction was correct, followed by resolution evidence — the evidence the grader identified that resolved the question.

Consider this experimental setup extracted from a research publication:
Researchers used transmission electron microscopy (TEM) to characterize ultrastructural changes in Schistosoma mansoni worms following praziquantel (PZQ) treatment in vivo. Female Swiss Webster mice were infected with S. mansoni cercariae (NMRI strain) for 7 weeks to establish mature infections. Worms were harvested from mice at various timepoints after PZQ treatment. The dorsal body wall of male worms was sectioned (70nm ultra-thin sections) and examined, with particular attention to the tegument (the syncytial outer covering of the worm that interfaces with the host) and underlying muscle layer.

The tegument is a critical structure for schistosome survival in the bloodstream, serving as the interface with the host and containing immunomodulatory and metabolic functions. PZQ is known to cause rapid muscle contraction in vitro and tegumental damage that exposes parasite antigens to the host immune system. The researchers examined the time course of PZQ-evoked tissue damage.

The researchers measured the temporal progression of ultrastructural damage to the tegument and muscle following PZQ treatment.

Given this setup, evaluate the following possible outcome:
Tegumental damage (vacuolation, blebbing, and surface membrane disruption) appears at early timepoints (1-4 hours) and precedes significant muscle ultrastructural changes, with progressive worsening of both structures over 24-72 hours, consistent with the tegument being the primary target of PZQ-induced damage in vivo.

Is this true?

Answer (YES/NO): NO